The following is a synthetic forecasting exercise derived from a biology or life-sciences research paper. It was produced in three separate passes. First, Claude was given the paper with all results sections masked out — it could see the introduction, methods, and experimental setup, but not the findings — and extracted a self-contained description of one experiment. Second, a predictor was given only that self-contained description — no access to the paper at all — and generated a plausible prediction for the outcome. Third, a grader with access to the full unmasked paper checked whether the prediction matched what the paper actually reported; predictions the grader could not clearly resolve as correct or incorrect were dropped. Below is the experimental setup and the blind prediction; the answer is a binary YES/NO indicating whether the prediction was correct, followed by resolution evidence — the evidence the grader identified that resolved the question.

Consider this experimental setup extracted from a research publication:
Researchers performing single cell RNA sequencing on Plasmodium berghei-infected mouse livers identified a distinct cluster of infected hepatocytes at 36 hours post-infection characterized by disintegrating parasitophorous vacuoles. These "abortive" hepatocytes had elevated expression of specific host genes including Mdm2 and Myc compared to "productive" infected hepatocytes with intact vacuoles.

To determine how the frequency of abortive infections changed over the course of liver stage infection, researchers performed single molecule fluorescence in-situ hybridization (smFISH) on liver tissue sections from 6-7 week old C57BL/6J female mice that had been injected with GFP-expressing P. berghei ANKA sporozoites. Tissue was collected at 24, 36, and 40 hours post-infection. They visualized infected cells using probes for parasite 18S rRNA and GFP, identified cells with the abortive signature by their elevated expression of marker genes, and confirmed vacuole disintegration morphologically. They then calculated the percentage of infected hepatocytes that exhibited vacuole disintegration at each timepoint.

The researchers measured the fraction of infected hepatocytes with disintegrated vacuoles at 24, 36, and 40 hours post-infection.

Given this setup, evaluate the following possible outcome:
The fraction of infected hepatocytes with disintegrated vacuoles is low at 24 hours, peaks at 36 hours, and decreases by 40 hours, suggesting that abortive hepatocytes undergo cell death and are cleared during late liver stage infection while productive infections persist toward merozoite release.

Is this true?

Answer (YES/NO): NO